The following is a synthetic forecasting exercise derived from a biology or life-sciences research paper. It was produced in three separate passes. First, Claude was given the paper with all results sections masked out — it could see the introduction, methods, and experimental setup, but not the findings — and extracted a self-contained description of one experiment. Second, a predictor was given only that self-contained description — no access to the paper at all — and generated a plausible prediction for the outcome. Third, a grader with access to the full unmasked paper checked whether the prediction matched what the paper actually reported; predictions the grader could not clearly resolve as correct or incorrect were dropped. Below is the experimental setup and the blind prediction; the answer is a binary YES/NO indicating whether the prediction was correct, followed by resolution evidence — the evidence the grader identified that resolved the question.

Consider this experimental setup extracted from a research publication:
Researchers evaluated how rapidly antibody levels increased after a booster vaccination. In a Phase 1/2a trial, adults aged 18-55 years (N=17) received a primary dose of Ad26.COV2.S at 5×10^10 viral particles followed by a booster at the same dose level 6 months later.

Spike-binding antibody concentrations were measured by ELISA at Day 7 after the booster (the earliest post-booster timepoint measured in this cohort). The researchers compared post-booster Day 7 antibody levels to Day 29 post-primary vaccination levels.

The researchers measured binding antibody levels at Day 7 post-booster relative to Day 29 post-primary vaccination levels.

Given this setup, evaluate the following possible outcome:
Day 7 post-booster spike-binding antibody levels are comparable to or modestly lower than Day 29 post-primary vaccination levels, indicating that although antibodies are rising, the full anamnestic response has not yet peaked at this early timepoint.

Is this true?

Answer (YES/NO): NO